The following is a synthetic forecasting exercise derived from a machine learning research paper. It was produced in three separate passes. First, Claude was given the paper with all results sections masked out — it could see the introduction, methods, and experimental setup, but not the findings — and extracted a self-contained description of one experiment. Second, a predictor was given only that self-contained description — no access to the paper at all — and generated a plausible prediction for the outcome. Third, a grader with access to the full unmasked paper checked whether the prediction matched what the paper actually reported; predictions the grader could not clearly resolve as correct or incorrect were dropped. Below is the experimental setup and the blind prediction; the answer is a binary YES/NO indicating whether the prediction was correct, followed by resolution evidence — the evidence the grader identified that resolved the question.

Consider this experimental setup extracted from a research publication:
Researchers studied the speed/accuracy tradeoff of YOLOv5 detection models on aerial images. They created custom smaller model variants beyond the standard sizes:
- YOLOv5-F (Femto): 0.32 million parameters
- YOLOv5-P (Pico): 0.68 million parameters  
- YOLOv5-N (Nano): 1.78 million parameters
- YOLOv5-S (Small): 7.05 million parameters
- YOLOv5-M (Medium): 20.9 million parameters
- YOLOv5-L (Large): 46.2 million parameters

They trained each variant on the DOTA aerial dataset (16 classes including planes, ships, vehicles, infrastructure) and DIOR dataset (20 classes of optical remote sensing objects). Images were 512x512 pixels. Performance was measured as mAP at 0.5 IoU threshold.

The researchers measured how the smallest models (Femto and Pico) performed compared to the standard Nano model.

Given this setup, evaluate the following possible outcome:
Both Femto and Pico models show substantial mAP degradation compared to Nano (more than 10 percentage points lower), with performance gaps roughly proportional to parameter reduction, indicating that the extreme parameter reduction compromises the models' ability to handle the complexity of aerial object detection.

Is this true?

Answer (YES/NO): NO